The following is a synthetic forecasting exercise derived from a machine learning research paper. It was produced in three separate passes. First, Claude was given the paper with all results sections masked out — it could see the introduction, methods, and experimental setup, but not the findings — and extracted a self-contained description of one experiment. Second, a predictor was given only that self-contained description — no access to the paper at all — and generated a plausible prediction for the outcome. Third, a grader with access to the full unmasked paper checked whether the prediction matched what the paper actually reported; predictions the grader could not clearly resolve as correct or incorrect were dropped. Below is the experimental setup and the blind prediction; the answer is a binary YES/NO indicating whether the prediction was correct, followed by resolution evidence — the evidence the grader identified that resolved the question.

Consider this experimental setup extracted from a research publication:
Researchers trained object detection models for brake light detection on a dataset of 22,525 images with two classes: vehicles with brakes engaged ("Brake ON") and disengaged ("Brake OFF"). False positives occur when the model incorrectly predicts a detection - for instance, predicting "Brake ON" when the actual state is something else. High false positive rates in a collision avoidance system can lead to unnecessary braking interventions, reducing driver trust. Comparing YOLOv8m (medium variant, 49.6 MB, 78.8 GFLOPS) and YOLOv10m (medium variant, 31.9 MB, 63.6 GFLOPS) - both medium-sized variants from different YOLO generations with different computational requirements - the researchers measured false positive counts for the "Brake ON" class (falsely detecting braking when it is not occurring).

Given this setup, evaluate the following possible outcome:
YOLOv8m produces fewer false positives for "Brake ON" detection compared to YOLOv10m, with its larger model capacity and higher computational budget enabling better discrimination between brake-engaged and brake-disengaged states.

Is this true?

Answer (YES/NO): NO